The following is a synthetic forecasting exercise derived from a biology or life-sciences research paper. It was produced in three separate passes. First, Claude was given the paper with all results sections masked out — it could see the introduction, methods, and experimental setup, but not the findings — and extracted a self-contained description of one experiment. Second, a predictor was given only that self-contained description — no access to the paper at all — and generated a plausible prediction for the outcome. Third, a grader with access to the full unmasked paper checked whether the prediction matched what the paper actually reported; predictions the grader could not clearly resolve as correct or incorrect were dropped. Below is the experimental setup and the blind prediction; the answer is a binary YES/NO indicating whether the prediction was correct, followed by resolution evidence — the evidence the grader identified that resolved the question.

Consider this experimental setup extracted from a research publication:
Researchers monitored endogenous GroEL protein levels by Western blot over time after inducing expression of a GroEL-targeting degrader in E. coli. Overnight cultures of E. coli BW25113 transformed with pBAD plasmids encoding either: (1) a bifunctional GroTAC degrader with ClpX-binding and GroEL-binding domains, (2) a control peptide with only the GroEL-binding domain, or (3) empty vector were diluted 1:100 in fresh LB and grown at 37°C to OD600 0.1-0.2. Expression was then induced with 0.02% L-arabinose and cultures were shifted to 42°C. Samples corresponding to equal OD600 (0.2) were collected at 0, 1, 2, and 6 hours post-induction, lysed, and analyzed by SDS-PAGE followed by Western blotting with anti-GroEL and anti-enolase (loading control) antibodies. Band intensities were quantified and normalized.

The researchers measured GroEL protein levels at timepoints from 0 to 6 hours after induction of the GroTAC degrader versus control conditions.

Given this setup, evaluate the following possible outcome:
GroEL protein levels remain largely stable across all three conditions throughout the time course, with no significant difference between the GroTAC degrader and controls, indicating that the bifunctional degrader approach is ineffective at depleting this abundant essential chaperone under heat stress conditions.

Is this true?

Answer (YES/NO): NO